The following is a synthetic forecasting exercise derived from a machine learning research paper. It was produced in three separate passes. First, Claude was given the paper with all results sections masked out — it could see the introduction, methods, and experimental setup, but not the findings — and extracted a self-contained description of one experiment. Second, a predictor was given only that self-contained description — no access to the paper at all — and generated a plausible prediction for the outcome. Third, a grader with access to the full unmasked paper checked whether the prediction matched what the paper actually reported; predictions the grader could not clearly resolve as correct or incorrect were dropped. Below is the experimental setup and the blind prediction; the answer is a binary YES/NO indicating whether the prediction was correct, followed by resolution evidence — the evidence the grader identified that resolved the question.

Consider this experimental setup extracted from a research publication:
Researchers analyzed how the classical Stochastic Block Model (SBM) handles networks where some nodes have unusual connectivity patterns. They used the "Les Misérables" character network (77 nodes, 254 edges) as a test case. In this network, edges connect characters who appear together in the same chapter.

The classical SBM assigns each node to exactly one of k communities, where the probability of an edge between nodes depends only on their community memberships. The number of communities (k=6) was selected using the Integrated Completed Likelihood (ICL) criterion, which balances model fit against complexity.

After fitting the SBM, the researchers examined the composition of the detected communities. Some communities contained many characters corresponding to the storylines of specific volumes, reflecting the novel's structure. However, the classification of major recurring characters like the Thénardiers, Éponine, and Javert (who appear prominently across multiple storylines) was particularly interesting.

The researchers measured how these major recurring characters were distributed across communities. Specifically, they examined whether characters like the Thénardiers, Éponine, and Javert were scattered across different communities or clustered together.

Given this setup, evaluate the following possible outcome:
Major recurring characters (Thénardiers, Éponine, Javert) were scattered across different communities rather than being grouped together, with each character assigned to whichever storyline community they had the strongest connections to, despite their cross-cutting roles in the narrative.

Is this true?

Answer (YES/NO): NO